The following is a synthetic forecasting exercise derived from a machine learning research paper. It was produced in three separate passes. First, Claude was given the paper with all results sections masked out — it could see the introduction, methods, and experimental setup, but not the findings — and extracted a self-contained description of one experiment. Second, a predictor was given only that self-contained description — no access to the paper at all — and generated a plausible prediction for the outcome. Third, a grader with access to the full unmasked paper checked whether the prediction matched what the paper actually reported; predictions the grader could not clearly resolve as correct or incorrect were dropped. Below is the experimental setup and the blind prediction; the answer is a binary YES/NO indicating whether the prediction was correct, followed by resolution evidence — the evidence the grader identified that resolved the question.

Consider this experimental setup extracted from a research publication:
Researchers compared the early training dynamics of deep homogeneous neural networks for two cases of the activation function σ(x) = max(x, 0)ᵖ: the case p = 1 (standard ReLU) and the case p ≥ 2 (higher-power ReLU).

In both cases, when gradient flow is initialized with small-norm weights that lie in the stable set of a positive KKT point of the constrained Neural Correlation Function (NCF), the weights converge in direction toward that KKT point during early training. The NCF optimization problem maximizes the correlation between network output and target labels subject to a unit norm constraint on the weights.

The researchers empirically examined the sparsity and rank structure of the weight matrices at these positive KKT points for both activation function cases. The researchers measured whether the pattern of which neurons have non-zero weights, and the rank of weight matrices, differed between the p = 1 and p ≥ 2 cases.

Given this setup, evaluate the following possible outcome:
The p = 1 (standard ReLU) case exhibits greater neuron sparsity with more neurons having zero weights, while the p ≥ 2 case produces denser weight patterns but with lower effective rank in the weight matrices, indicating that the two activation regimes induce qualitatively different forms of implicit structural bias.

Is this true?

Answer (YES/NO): NO